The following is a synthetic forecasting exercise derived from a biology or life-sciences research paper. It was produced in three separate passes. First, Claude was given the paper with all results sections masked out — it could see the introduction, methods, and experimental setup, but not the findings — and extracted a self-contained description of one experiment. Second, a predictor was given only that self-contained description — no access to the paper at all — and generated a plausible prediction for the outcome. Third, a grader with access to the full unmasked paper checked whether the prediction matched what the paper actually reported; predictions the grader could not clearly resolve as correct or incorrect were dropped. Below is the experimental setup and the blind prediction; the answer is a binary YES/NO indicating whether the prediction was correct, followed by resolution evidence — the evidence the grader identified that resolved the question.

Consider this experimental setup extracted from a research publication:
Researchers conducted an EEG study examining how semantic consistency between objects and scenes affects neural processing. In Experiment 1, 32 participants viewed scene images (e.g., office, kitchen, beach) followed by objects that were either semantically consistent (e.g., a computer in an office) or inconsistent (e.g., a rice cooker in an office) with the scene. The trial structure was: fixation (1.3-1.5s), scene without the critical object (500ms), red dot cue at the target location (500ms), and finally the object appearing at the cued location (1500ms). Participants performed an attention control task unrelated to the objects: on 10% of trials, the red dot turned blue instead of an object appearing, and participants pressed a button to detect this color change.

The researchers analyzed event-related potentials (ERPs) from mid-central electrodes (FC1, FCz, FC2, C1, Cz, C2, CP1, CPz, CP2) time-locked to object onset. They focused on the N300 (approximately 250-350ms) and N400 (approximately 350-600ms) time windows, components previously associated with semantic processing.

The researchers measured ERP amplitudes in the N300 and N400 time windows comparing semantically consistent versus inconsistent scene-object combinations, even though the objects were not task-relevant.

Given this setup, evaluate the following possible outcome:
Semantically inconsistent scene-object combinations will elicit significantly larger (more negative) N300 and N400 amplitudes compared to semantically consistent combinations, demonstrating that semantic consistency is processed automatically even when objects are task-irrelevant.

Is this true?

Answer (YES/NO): YES